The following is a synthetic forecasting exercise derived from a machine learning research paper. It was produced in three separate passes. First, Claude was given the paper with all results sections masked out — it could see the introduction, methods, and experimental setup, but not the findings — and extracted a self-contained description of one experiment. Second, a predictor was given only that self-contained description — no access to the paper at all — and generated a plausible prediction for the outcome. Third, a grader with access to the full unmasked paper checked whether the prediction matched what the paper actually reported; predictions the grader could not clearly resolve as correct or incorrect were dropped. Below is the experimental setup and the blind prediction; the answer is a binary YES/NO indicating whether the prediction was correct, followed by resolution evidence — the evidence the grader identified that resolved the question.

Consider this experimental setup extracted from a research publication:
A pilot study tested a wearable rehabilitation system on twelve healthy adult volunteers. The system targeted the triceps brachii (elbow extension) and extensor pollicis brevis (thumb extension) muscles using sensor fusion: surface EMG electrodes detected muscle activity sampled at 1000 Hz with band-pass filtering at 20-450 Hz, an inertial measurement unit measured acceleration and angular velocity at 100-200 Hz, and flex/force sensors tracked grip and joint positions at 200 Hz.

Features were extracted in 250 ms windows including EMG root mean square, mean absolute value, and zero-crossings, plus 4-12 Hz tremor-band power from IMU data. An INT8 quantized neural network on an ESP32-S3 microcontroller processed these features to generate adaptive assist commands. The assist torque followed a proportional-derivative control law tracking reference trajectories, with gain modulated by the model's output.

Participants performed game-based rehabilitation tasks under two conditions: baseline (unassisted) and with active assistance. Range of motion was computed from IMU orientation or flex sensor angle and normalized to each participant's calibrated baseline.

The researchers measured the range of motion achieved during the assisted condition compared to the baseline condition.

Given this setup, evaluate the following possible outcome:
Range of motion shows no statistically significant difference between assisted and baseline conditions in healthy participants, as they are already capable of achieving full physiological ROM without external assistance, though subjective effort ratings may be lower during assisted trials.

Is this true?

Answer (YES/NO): NO